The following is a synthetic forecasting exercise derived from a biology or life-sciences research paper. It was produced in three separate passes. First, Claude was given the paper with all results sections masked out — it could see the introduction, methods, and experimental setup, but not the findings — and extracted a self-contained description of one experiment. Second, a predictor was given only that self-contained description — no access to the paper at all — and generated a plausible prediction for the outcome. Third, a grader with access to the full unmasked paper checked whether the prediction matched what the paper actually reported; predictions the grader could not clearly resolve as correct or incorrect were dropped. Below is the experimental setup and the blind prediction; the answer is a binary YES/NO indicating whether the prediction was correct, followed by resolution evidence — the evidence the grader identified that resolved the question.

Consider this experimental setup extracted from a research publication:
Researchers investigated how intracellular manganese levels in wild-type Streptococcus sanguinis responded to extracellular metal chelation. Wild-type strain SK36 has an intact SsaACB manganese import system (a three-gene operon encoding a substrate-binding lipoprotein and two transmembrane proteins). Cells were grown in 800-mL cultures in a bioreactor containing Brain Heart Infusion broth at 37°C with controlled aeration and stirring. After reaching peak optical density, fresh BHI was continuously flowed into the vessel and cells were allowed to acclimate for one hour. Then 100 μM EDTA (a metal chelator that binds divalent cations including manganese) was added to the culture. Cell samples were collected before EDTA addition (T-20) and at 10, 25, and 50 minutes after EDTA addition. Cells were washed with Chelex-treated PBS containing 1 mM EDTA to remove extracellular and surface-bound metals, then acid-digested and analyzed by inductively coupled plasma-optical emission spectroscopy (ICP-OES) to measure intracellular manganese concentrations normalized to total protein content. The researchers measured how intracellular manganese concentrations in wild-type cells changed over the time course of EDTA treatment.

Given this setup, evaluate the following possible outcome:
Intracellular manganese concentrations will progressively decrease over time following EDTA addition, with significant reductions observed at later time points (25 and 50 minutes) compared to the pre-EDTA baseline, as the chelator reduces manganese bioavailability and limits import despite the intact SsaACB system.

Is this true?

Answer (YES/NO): NO